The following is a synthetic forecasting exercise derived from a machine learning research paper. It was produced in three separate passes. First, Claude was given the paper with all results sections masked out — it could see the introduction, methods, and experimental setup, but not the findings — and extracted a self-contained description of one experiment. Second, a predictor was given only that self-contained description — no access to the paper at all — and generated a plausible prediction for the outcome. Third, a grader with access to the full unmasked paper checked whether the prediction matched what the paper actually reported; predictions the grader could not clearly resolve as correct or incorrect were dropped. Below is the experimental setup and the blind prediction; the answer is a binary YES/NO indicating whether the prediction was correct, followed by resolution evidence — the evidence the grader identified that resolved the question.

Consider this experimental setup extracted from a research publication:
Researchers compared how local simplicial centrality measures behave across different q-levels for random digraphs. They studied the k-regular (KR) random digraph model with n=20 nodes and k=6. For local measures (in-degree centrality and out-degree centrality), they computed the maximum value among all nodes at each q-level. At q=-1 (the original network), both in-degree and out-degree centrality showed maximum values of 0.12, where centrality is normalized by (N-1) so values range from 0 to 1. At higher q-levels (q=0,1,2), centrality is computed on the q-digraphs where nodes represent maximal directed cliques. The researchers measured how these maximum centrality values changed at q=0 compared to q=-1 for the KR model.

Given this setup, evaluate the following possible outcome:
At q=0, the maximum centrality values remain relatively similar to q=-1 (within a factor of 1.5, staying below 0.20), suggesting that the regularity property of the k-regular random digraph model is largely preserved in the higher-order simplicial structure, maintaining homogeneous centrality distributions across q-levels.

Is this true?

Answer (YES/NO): NO